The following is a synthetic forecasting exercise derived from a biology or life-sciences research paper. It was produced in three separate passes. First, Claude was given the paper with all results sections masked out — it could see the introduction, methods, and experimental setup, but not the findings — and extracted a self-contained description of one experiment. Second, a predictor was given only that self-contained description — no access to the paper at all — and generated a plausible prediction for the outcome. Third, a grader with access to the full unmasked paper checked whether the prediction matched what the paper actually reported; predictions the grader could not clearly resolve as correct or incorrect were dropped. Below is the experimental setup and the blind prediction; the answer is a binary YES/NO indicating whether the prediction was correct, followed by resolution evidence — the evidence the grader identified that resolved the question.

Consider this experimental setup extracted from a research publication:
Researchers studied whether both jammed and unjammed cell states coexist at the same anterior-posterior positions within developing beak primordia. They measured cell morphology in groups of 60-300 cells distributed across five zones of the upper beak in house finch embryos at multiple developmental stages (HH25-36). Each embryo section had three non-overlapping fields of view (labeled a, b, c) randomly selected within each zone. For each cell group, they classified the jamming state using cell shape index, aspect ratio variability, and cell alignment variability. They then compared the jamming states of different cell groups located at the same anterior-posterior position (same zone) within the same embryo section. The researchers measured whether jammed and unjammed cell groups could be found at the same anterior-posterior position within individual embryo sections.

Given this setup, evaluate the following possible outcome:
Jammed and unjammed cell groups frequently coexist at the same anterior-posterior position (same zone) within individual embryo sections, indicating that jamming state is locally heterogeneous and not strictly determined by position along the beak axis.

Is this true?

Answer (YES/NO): YES